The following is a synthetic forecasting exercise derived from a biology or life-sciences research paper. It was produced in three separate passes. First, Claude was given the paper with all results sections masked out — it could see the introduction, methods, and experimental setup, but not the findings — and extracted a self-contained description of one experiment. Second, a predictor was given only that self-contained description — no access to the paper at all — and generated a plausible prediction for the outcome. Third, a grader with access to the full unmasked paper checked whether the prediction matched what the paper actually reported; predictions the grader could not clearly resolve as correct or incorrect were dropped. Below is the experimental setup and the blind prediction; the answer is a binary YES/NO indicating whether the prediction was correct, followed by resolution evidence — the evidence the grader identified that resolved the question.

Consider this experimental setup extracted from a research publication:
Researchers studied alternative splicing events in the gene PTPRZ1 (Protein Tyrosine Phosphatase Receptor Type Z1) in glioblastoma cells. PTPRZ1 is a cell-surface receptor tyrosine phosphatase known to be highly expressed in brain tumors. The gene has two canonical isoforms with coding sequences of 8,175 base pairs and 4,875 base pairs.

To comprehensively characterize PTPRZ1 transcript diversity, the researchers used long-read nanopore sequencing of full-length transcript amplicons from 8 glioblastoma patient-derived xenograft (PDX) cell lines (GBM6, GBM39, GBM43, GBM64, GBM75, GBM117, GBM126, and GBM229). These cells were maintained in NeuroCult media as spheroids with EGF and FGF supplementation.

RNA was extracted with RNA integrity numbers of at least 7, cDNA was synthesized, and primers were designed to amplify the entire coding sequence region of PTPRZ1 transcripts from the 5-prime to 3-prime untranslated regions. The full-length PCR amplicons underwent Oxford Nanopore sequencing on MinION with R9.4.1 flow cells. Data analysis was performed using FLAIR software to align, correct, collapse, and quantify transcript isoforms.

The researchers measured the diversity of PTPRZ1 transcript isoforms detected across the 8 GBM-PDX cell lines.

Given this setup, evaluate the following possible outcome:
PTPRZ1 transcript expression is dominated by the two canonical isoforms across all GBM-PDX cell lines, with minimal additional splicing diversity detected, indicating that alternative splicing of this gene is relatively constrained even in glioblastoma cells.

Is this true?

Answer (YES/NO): NO